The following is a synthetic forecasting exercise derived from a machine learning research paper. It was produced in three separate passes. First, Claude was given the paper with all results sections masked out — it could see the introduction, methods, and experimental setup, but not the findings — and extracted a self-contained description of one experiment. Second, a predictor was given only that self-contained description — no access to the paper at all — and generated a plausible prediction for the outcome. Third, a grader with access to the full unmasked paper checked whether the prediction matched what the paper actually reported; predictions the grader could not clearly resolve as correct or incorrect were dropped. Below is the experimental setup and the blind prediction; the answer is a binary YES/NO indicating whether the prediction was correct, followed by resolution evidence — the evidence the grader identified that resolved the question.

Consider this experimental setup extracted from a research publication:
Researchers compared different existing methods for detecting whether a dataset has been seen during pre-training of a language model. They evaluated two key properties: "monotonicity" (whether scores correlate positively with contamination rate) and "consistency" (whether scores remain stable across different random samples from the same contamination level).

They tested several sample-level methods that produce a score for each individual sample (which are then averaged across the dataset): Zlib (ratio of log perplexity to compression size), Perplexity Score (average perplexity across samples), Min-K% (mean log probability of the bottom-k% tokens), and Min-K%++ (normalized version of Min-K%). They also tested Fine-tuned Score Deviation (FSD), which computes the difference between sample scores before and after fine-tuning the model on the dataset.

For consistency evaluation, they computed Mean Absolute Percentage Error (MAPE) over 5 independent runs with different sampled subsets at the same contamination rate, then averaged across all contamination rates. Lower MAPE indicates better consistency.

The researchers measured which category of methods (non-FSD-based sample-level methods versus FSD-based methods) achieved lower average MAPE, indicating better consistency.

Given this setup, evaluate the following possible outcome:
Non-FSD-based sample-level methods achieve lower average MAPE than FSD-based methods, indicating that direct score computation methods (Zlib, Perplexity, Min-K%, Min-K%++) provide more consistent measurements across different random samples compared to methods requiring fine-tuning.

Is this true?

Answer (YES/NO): NO